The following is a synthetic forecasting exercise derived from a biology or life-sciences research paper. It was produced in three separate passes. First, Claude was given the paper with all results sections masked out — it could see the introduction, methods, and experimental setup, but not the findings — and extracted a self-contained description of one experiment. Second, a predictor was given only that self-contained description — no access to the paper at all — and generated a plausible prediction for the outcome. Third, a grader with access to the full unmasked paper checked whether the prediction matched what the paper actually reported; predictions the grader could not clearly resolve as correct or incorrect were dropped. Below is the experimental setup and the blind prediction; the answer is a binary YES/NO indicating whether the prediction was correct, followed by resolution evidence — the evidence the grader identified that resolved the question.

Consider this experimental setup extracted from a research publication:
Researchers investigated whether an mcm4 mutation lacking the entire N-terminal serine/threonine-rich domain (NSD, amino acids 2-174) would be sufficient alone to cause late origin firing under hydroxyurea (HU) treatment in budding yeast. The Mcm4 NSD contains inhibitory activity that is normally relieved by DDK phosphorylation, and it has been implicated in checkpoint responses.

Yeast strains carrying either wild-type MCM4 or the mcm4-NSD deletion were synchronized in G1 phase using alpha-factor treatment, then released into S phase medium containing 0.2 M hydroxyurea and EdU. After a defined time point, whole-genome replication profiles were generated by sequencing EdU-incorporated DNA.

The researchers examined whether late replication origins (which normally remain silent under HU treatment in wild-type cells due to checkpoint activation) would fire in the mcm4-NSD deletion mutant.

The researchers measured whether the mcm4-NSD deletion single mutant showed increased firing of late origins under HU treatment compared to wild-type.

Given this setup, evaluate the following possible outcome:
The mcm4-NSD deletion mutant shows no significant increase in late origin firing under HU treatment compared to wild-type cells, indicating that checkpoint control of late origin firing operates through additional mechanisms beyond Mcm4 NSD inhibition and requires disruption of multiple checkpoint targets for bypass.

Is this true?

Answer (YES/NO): YES